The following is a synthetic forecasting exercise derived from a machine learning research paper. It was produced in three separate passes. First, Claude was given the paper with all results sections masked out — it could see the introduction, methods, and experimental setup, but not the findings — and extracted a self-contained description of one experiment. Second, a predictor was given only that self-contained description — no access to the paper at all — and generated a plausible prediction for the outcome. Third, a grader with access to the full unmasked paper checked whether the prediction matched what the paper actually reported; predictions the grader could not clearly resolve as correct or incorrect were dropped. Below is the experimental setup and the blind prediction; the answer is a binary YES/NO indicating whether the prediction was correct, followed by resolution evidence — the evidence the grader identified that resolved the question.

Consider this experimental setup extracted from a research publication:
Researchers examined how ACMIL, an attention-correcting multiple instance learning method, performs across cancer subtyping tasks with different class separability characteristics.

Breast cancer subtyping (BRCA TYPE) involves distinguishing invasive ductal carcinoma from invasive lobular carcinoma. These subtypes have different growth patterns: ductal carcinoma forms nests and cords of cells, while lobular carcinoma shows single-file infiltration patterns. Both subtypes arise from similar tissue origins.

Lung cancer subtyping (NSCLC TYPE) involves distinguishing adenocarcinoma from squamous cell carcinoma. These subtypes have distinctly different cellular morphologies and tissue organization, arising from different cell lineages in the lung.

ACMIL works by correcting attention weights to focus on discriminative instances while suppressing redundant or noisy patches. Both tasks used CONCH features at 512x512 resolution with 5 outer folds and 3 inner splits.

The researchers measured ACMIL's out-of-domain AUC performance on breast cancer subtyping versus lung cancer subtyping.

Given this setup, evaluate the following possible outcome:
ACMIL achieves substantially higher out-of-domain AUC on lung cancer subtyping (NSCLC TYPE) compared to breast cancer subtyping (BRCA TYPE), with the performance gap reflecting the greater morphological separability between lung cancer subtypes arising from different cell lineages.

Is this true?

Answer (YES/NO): YES